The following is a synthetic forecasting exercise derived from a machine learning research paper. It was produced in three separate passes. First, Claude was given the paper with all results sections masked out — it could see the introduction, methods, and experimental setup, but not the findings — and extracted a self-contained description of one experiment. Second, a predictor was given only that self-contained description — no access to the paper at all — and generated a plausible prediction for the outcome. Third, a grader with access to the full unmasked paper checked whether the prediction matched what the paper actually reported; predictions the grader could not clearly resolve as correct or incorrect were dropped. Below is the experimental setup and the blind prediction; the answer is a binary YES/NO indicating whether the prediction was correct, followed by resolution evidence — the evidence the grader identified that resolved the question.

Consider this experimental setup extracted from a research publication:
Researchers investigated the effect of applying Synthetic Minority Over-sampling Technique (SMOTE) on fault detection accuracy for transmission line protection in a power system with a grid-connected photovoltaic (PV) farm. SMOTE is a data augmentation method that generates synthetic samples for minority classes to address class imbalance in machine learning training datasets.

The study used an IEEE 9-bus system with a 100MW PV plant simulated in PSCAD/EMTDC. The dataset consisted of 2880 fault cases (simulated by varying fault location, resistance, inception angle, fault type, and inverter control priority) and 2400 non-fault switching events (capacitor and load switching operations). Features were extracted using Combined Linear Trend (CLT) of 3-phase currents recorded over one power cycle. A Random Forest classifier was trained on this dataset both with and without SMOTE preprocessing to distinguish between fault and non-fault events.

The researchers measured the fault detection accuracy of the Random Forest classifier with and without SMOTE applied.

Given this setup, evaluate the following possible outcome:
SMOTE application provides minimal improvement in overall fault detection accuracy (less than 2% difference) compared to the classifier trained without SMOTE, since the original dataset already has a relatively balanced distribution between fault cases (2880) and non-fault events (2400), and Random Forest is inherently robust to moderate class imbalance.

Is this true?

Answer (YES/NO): YES